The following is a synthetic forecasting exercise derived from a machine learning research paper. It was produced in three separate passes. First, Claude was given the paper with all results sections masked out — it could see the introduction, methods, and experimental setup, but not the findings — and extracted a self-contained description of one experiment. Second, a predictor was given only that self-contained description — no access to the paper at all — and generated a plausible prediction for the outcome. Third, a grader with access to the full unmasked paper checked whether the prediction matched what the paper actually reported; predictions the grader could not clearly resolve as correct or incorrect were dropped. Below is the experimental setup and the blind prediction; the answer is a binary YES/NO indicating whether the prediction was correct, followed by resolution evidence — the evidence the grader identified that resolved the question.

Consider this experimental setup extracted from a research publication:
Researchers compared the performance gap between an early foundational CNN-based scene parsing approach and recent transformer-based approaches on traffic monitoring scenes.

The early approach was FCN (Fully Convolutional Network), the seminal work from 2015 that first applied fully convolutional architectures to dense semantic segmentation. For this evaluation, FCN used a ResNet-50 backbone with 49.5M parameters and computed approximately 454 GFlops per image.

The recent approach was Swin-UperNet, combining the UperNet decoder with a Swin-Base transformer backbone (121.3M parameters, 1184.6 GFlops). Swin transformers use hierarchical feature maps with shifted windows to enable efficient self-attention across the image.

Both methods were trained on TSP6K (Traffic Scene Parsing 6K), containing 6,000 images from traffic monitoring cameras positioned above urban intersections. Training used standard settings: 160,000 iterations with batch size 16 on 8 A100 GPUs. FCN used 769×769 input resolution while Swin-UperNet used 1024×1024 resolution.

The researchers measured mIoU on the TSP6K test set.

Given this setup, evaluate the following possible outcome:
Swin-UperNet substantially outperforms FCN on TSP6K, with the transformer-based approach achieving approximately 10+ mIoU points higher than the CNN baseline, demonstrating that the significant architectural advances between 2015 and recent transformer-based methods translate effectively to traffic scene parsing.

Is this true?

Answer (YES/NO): NO